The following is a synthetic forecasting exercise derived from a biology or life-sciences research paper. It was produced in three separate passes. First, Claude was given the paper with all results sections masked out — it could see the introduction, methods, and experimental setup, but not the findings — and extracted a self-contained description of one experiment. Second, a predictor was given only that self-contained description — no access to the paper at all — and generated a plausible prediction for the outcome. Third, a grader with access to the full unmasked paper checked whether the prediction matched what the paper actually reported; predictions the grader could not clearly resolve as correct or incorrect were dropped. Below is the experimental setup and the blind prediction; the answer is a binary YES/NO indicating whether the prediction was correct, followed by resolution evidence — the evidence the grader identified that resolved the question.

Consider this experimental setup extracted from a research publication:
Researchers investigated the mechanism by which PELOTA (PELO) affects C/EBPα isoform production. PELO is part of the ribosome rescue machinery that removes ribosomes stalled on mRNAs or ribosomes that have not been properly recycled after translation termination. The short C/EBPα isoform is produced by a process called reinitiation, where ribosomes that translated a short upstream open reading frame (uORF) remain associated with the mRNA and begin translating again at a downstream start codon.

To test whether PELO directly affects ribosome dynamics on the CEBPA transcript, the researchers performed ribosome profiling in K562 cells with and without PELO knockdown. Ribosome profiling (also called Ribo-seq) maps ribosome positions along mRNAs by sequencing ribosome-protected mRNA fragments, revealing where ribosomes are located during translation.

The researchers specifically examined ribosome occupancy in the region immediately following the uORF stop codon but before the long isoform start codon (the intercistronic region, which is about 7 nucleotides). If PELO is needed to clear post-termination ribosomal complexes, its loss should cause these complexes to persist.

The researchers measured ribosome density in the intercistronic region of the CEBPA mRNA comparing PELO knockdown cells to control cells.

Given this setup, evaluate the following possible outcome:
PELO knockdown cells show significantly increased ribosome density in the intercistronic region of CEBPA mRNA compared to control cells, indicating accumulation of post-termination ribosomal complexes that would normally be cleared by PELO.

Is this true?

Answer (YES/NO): YES